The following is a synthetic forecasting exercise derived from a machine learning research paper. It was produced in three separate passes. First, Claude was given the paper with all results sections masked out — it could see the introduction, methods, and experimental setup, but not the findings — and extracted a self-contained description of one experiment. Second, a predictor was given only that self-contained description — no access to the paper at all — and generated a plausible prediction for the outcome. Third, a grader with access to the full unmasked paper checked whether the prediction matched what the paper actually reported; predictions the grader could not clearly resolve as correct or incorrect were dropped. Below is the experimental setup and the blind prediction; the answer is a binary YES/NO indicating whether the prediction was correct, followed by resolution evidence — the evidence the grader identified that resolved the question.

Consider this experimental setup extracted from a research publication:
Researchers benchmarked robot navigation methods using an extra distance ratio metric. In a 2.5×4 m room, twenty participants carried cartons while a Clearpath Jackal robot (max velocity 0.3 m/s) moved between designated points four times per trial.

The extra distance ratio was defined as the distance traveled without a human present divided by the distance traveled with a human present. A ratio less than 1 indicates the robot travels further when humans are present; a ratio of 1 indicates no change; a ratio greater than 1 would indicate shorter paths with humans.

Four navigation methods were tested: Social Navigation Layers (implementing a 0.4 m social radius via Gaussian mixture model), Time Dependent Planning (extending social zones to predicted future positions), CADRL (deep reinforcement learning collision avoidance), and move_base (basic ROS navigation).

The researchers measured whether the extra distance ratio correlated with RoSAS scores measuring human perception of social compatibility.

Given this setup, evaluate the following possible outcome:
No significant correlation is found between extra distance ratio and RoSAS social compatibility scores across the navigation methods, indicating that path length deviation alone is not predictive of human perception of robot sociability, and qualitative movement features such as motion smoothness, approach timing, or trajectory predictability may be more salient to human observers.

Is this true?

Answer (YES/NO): NO